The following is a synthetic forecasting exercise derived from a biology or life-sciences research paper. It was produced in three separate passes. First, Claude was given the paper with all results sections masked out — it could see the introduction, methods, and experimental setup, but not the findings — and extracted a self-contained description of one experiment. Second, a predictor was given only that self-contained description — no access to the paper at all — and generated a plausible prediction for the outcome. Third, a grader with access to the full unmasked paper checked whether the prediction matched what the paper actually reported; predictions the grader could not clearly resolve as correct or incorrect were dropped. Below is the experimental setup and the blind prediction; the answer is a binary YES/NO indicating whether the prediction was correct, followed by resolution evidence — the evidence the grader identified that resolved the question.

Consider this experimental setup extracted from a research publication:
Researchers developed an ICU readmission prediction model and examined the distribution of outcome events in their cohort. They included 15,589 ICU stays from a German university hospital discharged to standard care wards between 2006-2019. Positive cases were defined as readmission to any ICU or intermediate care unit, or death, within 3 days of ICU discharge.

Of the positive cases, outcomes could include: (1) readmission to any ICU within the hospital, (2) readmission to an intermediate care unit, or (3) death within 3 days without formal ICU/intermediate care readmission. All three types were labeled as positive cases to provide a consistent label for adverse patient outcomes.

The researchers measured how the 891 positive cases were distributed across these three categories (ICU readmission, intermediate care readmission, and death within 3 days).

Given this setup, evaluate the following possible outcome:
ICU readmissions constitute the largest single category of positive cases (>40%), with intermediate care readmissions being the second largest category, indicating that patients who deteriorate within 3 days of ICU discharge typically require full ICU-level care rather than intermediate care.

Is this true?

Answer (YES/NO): NO